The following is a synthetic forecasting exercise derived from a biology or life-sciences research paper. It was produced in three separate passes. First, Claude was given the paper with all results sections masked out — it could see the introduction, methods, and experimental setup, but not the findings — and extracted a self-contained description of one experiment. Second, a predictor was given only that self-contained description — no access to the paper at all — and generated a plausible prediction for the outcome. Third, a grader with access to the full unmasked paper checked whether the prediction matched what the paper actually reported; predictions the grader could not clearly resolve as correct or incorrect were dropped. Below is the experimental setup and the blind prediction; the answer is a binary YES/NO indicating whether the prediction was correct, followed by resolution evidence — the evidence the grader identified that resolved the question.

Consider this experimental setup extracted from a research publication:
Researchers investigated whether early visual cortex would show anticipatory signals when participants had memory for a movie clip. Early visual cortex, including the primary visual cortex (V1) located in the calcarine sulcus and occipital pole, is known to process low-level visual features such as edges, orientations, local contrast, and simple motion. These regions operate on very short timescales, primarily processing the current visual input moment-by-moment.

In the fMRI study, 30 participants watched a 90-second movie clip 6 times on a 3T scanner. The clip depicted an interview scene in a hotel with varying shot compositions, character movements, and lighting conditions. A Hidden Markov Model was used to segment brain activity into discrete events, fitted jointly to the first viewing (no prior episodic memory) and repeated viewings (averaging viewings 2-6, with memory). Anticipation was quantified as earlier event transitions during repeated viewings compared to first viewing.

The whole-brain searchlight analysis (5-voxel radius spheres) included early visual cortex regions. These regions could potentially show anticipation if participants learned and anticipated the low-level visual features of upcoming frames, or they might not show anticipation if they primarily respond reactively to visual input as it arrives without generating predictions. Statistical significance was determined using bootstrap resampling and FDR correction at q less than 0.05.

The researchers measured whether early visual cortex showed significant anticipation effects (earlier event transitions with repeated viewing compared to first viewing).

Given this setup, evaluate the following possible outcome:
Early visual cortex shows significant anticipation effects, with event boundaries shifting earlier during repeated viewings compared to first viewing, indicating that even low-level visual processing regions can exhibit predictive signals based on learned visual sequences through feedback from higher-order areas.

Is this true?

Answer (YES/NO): NO